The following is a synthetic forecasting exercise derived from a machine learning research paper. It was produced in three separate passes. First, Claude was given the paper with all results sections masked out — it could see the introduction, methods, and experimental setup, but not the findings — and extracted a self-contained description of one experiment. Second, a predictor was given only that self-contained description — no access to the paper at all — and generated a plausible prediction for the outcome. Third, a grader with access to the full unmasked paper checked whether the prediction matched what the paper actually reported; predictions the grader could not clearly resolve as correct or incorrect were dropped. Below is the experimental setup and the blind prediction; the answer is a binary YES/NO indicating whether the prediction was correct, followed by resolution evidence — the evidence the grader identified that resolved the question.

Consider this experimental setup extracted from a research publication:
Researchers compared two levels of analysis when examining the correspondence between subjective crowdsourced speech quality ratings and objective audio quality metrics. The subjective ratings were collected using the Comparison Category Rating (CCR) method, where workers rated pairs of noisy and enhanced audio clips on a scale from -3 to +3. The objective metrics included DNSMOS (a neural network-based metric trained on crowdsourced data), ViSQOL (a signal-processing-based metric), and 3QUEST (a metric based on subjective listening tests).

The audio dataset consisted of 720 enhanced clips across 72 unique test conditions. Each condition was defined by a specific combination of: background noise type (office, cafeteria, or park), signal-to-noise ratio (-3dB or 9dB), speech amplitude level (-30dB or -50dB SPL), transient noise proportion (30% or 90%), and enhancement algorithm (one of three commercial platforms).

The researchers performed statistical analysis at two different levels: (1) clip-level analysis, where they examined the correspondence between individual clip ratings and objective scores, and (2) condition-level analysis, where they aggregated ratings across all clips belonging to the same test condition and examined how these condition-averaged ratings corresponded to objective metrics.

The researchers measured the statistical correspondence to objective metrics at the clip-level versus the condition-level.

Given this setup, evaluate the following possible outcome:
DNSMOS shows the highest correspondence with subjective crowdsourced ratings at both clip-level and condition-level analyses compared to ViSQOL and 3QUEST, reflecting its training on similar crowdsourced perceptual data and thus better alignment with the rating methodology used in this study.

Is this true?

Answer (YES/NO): NO